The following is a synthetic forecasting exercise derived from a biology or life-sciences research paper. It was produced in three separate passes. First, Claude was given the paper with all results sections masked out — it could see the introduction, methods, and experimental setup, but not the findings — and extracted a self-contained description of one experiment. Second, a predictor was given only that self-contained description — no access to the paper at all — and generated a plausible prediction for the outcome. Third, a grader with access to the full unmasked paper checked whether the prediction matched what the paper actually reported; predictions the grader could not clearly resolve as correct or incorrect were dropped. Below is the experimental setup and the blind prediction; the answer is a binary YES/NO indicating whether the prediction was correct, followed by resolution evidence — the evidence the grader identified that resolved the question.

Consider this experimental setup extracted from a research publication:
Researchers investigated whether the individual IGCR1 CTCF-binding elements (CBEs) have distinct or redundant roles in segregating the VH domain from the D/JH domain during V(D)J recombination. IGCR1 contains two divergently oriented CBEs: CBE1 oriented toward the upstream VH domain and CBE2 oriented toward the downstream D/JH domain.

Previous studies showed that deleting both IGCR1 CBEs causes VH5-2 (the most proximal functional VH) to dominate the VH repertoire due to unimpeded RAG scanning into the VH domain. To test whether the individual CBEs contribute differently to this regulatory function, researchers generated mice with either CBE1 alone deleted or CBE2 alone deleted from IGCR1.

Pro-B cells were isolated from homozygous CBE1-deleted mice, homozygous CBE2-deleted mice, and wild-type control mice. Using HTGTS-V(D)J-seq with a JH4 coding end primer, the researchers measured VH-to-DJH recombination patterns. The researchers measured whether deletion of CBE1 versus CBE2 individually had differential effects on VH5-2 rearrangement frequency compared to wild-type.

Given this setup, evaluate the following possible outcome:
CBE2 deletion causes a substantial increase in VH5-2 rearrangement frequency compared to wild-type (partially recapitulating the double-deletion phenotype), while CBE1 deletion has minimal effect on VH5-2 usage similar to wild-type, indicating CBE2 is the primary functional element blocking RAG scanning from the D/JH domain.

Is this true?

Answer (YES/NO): NO